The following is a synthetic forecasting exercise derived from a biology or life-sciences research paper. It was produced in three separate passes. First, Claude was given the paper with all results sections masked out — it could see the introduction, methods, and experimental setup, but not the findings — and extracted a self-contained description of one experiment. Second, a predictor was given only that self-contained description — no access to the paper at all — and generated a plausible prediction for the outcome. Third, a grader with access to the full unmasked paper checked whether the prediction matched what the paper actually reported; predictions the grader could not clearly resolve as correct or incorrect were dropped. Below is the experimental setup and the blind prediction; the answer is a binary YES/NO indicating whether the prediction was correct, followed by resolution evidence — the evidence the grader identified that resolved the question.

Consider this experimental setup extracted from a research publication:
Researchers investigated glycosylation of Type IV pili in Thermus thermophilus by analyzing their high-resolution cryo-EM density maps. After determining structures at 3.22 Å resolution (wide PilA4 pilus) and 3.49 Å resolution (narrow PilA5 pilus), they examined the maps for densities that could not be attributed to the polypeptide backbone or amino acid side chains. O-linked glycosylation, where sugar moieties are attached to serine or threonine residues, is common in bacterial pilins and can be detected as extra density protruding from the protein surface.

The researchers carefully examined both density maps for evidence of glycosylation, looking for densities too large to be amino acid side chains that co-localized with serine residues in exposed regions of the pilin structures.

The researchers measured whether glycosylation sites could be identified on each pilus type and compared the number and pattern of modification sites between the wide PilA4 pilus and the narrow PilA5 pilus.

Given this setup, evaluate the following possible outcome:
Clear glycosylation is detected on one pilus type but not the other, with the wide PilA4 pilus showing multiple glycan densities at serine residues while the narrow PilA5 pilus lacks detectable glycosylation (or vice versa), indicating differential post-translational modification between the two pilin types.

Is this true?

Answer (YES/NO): NO